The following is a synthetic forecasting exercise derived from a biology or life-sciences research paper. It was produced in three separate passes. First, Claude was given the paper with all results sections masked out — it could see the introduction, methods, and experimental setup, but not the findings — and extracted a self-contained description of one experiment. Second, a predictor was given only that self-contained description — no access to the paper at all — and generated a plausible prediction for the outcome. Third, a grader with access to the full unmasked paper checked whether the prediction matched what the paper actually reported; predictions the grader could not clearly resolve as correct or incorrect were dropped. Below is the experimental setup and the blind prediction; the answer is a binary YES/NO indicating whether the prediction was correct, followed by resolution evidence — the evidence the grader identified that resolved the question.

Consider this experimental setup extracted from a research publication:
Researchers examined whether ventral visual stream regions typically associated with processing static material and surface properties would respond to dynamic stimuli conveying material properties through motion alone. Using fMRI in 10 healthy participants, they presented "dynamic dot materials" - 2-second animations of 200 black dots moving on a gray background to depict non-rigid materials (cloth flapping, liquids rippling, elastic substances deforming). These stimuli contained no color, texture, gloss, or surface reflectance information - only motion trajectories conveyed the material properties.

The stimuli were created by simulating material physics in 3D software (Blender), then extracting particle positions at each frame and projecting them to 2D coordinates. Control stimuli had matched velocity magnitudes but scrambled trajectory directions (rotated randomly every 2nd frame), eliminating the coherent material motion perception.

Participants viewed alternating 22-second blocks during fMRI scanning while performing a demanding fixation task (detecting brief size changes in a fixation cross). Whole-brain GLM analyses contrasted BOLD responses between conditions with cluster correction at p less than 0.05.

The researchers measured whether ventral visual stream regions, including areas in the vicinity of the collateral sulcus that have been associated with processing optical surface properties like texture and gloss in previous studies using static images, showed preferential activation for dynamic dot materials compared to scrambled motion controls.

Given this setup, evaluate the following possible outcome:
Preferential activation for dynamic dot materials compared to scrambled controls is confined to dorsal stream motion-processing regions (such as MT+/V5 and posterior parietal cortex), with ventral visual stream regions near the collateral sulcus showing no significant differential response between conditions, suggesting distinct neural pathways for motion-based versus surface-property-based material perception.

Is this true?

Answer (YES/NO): NO